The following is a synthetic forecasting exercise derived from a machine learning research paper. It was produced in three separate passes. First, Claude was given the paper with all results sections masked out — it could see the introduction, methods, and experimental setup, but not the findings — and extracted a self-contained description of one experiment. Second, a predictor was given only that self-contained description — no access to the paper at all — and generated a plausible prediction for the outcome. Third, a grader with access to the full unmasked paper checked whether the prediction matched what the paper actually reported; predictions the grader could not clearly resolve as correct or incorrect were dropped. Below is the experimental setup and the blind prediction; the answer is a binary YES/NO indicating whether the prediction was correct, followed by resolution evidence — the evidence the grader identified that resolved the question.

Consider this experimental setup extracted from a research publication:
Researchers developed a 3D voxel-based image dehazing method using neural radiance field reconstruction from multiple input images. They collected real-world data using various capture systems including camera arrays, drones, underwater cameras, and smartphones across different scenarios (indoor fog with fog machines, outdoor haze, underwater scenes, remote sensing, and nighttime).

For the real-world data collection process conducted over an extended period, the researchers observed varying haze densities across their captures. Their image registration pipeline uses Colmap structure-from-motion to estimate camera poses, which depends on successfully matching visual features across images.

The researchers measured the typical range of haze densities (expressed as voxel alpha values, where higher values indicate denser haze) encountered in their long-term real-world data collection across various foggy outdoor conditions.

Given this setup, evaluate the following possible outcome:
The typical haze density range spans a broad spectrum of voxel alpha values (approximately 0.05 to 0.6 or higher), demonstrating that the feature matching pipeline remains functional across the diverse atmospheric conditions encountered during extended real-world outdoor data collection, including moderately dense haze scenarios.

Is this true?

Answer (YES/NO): NO